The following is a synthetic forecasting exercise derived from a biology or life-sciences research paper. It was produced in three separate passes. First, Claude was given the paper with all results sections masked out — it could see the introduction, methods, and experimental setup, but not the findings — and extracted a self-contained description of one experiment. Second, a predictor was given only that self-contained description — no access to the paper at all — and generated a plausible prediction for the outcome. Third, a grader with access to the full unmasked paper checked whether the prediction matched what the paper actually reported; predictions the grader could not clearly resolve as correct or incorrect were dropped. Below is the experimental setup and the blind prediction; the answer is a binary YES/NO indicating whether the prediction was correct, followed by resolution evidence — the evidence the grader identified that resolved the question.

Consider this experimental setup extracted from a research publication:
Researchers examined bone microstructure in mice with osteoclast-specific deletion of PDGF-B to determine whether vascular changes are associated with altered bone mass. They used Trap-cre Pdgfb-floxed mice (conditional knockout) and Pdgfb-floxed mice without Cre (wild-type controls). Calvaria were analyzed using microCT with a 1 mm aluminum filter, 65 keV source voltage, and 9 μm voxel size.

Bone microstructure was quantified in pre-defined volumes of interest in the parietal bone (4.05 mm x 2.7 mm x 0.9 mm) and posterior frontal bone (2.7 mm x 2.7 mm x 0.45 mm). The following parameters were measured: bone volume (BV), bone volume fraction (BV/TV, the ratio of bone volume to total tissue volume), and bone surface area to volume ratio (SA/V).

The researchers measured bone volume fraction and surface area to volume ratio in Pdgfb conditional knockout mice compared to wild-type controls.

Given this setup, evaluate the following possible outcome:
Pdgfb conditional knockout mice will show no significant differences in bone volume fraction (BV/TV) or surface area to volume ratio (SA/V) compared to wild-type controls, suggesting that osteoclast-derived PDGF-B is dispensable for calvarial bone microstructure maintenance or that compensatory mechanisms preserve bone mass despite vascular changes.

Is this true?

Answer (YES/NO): NO